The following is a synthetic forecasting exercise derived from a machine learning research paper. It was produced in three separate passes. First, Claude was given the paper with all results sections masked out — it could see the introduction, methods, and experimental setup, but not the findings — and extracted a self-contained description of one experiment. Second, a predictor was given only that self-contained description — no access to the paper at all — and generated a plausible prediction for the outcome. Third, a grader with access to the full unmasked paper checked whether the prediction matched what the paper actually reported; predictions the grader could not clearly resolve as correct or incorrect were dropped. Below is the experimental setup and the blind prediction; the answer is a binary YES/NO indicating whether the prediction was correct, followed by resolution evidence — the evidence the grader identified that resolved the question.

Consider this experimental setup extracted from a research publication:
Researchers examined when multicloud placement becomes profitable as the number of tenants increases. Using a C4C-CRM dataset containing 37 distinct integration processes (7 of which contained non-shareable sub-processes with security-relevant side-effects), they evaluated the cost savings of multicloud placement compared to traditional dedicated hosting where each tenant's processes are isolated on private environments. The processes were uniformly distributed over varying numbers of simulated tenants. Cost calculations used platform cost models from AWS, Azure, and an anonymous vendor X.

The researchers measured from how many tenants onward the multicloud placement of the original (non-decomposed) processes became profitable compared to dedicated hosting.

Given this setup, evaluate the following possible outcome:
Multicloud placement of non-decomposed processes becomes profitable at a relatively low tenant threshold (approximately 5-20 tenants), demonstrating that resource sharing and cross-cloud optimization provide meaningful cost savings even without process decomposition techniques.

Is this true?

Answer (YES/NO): NO